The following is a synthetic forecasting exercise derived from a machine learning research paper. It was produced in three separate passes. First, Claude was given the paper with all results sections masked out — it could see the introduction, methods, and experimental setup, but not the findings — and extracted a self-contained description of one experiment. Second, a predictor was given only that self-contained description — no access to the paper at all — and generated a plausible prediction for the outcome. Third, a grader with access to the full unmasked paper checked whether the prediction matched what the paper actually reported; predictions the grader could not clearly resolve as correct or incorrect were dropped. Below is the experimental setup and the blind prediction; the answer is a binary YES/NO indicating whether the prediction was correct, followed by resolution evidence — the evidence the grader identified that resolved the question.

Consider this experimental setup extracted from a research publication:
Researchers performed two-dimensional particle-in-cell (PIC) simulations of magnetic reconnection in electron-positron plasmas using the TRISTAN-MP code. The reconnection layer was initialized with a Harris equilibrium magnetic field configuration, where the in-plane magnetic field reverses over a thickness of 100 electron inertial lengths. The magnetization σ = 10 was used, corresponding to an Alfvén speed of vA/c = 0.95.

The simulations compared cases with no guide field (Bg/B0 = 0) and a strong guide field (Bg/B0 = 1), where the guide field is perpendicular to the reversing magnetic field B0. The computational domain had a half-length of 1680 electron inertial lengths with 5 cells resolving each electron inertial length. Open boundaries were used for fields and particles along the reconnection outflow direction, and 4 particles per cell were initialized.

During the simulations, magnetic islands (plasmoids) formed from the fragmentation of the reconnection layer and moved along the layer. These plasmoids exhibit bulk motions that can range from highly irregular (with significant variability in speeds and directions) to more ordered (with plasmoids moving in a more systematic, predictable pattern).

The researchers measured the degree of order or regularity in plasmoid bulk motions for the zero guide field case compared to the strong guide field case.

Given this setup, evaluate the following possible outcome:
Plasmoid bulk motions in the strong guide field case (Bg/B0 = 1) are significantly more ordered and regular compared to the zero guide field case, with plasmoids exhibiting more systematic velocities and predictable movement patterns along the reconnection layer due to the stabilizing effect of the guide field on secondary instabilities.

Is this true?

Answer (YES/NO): YES